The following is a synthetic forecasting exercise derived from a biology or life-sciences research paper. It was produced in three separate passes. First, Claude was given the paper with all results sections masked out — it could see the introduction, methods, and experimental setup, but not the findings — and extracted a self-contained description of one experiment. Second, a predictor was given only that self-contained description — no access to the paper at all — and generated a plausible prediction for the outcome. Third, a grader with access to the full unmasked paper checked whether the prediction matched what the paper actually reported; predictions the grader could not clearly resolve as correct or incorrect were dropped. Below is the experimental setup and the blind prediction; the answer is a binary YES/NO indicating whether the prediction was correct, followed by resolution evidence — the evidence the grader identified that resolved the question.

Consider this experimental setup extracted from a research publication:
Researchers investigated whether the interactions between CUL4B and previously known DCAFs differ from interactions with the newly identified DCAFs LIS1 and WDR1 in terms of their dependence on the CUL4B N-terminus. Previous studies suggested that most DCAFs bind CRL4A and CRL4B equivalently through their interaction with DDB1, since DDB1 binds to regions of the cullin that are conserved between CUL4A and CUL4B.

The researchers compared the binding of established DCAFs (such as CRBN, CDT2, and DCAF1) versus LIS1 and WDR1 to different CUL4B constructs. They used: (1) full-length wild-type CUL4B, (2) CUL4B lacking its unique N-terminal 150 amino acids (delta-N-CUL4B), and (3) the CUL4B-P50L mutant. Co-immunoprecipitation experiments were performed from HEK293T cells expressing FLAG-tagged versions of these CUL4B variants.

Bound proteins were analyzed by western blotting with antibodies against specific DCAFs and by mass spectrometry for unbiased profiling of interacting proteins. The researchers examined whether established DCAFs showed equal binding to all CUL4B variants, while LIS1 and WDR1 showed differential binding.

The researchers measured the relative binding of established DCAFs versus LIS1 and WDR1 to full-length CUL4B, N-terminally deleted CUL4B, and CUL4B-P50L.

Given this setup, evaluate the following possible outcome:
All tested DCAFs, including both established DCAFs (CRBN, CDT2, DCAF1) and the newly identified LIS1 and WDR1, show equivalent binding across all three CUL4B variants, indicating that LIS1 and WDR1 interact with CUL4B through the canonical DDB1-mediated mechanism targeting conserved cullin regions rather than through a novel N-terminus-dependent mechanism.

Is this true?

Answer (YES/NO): NO